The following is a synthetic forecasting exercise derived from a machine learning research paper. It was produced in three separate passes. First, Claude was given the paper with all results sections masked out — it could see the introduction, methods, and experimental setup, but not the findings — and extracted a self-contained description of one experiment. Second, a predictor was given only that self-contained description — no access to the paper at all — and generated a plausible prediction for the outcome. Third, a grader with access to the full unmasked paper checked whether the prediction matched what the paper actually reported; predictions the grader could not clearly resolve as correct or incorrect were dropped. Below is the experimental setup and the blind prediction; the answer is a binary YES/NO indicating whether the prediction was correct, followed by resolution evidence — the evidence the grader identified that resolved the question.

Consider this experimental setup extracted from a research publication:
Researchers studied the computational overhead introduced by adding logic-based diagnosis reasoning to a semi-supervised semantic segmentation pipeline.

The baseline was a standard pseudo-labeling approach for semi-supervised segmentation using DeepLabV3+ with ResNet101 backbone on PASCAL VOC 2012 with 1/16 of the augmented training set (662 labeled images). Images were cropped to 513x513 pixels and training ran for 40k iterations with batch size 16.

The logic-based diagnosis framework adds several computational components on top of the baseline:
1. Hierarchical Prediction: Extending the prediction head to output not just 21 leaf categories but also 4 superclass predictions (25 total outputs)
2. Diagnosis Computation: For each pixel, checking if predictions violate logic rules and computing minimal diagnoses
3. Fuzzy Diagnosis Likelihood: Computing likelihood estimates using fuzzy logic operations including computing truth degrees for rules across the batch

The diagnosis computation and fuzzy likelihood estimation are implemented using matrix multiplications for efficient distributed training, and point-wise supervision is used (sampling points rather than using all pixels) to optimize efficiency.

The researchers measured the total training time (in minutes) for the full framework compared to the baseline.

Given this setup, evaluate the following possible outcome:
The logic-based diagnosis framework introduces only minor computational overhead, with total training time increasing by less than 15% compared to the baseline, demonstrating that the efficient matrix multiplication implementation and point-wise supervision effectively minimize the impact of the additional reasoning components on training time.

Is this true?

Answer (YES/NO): YES